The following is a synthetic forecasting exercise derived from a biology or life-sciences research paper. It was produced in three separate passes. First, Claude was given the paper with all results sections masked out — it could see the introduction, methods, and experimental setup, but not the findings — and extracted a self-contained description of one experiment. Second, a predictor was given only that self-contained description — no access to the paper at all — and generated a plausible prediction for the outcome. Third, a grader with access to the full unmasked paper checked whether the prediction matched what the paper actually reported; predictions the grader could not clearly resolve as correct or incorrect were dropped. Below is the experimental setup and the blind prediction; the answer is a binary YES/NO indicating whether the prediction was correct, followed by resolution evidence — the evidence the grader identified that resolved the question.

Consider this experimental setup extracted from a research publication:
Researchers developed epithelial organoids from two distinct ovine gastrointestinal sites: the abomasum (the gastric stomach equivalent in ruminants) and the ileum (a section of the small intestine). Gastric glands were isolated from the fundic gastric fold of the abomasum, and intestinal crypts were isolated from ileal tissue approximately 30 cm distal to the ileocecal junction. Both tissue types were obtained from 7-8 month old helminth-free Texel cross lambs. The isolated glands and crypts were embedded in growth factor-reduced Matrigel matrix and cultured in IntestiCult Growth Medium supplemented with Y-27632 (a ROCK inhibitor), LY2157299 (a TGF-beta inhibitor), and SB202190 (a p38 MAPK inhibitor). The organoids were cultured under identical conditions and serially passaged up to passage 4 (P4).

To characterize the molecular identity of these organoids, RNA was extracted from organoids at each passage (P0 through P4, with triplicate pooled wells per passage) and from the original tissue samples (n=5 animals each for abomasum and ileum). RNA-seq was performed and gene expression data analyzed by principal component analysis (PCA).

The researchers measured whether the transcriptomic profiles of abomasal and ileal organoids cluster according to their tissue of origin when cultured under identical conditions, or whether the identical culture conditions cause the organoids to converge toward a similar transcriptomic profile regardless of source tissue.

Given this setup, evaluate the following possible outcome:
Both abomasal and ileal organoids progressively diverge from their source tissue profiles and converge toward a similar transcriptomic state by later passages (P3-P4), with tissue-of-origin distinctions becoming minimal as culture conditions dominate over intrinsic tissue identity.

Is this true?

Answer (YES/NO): NO